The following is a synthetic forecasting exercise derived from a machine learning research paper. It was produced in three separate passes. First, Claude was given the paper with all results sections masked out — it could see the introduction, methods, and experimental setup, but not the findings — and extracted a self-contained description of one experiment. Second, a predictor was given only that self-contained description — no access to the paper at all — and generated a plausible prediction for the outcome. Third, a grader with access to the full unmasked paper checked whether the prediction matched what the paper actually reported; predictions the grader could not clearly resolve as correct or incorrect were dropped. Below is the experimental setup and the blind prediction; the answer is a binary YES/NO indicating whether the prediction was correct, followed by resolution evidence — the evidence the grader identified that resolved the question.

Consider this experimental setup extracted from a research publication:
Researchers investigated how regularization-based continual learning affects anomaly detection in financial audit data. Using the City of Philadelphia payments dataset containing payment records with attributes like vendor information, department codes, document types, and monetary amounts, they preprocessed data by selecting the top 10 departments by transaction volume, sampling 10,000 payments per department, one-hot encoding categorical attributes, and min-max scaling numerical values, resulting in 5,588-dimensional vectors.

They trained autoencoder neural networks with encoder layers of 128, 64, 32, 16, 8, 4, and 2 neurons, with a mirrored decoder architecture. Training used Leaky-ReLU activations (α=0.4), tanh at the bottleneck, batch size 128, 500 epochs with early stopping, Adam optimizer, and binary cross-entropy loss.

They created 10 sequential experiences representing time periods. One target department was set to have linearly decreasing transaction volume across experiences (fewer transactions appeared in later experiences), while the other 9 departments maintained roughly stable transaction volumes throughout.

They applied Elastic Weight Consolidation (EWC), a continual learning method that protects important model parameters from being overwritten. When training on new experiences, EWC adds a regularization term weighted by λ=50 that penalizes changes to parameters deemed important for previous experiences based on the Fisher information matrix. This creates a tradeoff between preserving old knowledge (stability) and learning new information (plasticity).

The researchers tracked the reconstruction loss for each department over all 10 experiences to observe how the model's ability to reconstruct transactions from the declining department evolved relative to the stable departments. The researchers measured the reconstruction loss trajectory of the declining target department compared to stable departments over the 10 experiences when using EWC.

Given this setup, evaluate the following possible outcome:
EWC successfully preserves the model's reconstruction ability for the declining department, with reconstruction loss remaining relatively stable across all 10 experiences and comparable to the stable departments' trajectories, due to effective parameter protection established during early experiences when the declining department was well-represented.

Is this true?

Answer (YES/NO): NO